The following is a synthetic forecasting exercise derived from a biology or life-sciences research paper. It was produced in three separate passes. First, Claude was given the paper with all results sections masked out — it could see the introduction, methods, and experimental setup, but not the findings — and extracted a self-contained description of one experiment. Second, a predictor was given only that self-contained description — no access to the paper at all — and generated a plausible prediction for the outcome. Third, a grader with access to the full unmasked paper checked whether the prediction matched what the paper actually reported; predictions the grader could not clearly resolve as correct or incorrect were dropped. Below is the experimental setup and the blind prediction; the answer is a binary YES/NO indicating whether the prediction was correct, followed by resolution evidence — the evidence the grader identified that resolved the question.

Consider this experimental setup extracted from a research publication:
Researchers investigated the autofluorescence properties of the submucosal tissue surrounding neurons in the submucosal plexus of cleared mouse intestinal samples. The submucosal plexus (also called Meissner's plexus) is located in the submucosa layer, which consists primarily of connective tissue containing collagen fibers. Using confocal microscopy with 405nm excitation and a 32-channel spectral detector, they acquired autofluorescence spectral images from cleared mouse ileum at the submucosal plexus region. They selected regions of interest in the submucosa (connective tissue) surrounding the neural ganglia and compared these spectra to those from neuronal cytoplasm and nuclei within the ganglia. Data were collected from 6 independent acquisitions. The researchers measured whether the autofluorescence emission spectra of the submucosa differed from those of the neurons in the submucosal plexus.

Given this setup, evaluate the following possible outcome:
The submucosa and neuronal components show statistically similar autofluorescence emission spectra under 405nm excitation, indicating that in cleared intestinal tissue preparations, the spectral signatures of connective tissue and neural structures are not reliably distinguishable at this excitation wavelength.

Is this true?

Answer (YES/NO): YES